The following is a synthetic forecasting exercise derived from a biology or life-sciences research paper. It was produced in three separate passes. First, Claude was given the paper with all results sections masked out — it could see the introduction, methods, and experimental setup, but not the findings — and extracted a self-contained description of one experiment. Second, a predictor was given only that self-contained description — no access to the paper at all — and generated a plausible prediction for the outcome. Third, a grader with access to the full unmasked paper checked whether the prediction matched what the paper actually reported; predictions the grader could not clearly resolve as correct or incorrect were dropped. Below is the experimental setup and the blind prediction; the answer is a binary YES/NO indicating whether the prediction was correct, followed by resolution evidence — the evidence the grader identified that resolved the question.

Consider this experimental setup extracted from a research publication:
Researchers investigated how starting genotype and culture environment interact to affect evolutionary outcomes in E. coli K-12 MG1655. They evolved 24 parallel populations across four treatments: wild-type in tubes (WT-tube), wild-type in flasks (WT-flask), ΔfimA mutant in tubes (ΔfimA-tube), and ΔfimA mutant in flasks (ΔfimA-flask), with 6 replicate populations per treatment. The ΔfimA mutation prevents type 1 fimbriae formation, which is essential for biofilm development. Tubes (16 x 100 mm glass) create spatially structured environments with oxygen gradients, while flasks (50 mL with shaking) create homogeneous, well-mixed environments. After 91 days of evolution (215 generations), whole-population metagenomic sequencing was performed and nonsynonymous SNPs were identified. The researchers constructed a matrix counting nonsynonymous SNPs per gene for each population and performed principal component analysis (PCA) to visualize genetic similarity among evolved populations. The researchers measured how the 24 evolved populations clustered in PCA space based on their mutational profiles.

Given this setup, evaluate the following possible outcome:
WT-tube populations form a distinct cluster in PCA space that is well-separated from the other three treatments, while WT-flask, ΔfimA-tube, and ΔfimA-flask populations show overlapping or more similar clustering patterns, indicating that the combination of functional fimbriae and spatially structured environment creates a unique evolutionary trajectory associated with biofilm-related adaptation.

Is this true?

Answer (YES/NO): NO